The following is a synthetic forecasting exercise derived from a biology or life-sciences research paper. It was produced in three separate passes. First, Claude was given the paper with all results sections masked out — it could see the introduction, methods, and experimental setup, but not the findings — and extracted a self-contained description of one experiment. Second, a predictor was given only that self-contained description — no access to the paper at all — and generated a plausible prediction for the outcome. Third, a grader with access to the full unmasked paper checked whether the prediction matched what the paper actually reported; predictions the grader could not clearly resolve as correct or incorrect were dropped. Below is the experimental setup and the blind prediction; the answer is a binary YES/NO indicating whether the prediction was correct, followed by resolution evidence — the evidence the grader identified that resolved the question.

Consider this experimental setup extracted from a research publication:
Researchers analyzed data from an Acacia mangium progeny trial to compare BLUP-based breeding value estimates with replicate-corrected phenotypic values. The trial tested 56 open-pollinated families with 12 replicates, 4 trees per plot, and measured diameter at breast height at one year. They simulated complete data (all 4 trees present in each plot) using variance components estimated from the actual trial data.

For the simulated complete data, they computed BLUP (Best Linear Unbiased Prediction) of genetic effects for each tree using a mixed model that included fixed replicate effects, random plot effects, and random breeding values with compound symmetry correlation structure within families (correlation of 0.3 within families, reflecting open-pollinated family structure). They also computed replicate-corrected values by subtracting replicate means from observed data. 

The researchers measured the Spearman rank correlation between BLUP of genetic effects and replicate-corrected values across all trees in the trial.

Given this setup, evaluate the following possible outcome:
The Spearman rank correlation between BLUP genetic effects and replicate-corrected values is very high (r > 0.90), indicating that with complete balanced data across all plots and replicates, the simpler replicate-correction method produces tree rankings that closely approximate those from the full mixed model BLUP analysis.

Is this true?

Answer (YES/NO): NO